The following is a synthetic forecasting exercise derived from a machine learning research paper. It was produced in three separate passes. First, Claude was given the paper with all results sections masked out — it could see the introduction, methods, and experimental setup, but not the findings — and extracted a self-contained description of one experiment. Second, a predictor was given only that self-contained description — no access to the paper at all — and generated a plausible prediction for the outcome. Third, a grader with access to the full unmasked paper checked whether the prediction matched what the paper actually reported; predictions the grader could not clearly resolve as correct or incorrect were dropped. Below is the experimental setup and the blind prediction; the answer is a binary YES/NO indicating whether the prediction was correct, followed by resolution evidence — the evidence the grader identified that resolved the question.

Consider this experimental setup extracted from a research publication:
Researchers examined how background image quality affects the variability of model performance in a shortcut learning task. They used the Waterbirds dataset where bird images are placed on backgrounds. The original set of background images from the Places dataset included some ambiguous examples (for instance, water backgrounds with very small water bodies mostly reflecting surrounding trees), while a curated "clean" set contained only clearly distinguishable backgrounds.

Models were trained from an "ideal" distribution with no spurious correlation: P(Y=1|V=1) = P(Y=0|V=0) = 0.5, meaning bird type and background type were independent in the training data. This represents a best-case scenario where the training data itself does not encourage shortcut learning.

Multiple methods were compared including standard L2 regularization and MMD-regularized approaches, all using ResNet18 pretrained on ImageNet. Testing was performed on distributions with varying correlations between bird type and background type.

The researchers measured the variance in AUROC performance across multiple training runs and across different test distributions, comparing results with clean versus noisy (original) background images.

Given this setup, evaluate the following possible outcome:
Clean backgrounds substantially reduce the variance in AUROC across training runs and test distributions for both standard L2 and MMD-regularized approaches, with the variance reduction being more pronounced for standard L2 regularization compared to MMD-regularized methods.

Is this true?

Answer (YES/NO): NO